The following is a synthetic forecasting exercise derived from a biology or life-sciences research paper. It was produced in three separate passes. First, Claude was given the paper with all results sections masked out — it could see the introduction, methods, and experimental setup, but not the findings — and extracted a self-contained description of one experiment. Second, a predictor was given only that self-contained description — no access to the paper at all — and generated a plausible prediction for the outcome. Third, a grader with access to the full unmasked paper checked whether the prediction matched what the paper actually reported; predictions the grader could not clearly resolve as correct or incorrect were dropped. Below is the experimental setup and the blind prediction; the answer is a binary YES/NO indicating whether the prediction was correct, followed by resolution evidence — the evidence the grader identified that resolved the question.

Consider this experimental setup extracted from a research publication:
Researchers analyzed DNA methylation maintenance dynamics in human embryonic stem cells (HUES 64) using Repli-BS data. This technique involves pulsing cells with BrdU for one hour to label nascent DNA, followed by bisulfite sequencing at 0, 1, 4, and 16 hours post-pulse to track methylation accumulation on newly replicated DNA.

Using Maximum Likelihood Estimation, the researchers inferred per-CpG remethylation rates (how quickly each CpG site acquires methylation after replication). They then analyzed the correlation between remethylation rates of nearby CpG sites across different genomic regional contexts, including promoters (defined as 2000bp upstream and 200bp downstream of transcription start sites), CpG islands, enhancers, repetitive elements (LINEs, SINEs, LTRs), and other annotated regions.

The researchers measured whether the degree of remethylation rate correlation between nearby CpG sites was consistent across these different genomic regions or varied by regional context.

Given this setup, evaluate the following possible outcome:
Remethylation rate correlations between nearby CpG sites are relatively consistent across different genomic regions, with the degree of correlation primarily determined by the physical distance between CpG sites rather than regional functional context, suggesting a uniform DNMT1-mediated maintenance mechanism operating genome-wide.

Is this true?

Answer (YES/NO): NO